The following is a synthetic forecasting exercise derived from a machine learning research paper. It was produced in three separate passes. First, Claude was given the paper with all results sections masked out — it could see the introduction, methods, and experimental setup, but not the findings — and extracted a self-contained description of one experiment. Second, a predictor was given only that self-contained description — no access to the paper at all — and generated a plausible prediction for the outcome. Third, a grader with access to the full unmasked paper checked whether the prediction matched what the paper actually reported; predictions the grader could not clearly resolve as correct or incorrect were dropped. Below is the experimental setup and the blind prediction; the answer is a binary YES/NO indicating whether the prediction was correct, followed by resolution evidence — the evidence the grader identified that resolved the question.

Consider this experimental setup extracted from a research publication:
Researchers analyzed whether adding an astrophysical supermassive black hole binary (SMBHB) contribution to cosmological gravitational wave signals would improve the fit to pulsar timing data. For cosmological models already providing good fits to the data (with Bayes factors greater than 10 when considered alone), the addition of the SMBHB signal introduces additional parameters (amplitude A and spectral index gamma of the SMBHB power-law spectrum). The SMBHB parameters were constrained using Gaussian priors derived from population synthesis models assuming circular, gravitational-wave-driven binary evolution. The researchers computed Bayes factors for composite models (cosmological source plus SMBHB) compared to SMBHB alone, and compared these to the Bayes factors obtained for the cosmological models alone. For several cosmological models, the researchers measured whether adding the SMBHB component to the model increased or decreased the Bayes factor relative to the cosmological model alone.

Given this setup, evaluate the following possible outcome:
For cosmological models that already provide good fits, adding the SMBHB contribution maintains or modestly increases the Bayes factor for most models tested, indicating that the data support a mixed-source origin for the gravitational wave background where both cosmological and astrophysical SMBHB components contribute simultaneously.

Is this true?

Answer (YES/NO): NO